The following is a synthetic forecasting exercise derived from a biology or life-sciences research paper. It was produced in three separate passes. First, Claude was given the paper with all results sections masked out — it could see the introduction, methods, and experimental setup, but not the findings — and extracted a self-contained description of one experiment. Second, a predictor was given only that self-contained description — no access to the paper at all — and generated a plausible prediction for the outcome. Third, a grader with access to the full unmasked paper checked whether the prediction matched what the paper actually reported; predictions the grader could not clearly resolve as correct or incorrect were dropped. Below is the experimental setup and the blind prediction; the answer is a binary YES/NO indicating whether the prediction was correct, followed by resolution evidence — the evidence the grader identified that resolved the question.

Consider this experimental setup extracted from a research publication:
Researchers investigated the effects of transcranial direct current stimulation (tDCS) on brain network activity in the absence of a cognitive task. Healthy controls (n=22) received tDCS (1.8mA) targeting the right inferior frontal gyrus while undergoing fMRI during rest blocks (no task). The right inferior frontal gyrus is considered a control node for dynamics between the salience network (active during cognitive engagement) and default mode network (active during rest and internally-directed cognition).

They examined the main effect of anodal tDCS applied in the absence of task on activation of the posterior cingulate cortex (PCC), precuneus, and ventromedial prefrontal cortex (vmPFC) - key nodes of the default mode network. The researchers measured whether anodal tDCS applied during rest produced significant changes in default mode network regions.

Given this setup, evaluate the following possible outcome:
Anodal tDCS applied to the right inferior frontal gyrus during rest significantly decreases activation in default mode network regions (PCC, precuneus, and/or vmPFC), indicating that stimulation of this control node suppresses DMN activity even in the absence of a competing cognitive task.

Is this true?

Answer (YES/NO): NO